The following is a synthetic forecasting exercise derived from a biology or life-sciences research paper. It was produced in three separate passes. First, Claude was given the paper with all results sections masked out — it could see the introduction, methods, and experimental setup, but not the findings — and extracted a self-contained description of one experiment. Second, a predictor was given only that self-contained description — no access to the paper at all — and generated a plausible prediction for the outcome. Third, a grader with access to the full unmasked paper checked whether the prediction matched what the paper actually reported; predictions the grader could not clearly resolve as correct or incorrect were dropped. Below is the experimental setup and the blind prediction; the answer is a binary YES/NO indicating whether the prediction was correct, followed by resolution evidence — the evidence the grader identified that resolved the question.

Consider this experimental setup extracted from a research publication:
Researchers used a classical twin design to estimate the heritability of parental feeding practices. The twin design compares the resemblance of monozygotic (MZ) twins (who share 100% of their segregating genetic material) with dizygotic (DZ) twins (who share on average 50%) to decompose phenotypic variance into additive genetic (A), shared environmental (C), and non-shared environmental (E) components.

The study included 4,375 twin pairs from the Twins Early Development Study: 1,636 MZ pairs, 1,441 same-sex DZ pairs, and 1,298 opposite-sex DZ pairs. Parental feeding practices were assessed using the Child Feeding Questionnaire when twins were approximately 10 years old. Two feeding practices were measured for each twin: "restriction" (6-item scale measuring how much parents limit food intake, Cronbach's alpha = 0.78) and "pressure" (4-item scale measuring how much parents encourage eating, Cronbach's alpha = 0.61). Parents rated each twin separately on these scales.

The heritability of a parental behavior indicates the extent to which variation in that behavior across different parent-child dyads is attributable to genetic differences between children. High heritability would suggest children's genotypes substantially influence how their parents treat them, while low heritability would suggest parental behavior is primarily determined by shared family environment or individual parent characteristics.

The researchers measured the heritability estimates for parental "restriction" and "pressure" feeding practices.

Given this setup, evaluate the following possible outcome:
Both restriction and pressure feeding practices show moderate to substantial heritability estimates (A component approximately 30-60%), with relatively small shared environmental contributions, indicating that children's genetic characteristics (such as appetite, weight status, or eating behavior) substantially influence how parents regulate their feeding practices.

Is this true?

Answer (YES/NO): NO